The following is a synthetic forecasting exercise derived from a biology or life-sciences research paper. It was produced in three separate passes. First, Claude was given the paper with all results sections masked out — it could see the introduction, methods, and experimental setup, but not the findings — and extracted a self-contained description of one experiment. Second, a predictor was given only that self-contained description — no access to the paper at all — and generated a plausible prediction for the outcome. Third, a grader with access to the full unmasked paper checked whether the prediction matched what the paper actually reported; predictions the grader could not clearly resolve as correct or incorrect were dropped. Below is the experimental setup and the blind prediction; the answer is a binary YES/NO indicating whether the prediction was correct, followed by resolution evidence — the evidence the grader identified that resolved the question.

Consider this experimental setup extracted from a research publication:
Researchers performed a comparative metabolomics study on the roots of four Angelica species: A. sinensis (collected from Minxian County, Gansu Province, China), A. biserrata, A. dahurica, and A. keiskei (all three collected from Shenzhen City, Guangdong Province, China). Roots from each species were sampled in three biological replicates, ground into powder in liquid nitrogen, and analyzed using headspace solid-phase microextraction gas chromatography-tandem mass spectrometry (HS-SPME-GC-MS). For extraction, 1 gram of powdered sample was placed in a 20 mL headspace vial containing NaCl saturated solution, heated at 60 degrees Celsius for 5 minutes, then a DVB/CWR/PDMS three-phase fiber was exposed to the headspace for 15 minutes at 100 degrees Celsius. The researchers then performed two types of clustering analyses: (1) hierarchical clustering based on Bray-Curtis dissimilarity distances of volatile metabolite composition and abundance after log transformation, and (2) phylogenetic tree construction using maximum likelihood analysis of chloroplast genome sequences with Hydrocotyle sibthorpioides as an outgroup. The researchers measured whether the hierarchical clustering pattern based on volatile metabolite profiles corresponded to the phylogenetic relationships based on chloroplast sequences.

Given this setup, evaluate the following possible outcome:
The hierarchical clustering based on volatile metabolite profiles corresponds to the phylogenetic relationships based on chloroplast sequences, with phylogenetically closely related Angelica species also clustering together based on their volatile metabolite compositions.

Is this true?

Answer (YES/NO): YES